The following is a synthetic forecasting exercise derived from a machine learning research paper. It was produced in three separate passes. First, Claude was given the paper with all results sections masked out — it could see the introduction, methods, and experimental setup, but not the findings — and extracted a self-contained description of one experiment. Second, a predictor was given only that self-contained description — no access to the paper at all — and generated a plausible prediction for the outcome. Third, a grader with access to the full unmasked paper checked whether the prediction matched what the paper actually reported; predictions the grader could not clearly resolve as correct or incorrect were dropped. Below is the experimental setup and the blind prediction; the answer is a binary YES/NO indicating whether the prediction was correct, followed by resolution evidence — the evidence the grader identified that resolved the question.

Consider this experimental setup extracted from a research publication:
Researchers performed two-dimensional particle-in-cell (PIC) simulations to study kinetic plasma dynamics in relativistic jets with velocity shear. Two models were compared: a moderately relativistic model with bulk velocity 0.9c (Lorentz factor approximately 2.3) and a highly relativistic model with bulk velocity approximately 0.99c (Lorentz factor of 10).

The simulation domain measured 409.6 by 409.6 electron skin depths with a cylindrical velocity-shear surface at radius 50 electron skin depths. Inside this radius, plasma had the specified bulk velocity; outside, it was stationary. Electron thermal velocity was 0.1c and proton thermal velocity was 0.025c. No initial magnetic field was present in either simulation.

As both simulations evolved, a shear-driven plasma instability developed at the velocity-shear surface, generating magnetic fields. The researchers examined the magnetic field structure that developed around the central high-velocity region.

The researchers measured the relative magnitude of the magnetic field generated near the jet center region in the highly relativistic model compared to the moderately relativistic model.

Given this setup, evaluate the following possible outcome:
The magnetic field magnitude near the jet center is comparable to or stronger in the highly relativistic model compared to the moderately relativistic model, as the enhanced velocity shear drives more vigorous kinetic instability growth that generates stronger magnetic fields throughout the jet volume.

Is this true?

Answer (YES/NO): YES